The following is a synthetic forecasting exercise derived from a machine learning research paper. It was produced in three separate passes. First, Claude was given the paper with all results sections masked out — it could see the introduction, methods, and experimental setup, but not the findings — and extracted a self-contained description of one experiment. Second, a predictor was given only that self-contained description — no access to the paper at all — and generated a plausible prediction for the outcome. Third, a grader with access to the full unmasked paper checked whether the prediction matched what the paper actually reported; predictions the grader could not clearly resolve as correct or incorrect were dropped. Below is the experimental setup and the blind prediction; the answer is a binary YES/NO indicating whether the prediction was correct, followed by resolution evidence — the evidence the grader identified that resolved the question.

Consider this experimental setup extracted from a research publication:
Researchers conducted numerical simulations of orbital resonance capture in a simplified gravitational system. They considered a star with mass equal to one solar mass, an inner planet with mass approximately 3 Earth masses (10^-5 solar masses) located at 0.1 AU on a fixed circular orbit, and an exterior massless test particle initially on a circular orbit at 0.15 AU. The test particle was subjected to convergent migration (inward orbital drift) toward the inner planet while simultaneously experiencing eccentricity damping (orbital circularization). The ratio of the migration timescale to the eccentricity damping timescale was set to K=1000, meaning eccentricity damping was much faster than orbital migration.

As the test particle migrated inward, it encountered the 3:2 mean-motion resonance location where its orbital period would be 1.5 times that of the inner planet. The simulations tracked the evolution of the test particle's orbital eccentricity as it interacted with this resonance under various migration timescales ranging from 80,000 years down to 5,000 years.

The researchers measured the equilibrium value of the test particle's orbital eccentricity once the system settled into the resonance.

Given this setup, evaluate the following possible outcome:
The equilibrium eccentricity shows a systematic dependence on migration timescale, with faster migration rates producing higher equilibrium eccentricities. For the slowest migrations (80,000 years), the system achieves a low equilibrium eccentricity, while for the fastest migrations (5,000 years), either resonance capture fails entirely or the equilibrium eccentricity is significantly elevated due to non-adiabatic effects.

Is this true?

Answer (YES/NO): NO